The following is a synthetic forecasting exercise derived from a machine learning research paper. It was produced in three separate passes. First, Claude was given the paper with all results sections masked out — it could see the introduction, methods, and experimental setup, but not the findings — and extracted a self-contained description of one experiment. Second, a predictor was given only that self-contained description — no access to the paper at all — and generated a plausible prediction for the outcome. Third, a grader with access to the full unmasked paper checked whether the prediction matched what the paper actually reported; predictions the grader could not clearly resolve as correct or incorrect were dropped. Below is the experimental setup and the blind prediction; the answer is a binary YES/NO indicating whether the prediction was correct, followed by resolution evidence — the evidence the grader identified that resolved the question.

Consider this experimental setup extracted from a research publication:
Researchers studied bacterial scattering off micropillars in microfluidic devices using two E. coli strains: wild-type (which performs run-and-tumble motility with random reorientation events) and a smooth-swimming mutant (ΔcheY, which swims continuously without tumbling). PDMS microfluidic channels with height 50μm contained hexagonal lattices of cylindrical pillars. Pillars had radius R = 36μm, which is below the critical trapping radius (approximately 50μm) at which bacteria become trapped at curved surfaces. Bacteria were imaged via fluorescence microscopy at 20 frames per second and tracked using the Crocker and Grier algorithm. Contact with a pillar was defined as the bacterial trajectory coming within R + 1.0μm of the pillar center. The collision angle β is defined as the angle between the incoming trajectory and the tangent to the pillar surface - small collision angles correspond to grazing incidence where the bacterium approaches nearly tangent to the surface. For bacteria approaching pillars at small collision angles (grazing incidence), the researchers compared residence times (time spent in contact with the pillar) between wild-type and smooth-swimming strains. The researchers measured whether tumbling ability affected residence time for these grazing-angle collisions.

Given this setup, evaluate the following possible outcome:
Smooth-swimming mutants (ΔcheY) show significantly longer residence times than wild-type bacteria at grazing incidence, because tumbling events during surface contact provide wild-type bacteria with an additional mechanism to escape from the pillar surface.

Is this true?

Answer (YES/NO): NO